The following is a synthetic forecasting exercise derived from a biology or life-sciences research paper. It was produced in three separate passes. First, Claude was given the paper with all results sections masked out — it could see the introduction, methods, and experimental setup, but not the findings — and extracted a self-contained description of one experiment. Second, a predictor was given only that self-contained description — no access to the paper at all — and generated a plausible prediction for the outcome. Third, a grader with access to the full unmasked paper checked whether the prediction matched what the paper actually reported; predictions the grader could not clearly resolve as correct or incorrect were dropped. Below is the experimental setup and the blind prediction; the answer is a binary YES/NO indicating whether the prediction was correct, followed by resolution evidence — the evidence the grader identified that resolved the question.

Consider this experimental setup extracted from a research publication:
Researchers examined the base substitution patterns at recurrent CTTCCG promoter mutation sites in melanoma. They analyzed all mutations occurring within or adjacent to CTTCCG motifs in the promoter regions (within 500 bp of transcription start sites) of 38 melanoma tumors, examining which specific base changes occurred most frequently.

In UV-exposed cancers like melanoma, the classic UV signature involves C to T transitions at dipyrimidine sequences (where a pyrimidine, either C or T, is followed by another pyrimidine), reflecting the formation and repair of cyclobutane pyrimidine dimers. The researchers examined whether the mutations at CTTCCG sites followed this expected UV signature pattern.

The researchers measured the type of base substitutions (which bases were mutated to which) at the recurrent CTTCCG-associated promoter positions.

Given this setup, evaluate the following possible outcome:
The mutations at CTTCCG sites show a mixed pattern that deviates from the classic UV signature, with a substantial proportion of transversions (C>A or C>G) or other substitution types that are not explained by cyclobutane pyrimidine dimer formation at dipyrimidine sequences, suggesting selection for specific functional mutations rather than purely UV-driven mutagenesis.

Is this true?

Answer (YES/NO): NO